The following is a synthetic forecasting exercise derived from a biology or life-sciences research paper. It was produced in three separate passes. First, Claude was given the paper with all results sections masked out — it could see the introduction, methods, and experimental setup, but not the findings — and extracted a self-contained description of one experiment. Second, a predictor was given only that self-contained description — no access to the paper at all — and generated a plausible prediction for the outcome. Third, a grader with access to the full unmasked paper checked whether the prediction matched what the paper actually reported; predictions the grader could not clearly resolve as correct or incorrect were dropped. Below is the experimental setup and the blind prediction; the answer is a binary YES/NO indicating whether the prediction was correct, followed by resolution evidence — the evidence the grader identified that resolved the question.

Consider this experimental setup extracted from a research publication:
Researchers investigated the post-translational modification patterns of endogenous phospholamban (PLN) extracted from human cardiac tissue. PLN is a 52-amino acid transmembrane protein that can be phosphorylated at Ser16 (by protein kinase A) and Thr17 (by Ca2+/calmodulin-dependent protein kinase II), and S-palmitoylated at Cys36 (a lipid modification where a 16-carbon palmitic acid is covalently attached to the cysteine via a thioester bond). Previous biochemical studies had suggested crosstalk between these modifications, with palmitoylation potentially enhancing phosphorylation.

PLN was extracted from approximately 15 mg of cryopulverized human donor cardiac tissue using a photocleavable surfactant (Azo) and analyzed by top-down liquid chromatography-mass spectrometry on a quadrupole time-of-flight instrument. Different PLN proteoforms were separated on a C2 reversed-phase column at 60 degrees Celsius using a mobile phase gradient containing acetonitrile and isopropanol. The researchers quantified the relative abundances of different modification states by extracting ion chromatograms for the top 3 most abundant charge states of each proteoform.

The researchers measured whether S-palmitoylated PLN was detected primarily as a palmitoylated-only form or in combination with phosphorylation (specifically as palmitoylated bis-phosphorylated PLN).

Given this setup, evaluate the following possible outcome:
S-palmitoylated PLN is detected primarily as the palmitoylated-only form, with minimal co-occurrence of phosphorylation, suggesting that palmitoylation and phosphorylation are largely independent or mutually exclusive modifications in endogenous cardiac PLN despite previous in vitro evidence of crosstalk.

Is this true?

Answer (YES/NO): NO